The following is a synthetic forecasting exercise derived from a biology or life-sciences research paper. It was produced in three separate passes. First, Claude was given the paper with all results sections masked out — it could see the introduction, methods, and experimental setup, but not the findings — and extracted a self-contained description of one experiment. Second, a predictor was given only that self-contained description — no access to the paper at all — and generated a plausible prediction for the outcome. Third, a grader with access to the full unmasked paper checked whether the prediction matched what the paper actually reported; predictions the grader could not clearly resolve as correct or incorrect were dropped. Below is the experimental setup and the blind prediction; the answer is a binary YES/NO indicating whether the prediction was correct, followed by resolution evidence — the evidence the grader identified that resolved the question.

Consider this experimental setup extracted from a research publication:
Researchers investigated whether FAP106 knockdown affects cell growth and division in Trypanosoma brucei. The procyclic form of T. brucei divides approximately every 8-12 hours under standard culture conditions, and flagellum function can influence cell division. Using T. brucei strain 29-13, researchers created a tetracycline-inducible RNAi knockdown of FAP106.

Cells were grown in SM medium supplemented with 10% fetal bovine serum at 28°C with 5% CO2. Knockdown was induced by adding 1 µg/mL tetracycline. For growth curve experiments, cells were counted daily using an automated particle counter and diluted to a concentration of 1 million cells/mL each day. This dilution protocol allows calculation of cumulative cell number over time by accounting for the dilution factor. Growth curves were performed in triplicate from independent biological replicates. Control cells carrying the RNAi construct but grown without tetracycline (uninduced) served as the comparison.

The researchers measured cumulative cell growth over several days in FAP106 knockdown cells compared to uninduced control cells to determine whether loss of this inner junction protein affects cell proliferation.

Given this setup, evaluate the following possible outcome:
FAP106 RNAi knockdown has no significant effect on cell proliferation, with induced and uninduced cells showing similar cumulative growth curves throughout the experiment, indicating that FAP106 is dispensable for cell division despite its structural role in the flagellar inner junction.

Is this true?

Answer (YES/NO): YES